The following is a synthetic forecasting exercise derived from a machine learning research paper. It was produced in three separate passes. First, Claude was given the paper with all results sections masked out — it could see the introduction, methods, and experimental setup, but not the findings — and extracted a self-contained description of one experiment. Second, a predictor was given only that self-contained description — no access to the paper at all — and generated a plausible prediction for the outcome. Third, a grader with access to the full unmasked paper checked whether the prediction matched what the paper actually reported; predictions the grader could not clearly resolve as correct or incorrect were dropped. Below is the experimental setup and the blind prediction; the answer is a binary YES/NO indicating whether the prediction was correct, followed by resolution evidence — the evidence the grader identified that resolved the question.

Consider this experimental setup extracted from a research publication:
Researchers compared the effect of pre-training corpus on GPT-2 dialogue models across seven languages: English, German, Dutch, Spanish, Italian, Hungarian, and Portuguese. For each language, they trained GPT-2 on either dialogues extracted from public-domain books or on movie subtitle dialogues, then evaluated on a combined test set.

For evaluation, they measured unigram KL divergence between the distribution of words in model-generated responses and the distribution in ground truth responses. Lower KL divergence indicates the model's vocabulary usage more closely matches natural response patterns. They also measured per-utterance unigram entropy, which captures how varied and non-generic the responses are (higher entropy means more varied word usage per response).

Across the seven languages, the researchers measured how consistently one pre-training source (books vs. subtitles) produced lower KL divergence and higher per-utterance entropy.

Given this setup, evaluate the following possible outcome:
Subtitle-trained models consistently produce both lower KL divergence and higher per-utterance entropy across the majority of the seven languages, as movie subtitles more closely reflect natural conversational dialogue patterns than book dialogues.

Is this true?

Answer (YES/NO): NO